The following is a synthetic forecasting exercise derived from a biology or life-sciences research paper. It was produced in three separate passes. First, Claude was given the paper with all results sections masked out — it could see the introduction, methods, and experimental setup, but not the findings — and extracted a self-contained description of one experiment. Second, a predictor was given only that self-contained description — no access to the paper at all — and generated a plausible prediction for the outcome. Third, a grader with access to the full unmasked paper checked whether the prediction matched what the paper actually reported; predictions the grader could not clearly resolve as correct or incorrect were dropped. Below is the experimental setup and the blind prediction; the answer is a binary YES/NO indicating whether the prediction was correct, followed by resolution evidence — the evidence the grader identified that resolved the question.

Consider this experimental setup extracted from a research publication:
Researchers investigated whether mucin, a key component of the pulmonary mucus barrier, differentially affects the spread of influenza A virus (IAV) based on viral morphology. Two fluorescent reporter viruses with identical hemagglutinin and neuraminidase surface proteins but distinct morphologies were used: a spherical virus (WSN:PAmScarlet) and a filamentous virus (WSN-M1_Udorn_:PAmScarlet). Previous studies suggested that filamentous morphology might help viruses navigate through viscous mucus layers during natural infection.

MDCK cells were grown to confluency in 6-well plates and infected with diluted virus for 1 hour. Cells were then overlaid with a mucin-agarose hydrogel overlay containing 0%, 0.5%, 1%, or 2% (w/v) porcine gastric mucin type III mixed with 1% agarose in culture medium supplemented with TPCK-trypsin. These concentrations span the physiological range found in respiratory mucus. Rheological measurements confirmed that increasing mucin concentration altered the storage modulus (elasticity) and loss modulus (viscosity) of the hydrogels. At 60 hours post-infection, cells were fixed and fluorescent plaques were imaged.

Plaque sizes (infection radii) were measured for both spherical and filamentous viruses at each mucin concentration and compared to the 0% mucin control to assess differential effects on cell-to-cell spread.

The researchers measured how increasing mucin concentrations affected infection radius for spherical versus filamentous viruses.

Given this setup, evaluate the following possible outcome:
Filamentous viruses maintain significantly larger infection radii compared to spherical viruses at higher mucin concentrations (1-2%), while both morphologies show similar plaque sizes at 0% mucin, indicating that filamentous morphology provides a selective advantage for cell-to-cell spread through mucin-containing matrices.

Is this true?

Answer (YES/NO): NO